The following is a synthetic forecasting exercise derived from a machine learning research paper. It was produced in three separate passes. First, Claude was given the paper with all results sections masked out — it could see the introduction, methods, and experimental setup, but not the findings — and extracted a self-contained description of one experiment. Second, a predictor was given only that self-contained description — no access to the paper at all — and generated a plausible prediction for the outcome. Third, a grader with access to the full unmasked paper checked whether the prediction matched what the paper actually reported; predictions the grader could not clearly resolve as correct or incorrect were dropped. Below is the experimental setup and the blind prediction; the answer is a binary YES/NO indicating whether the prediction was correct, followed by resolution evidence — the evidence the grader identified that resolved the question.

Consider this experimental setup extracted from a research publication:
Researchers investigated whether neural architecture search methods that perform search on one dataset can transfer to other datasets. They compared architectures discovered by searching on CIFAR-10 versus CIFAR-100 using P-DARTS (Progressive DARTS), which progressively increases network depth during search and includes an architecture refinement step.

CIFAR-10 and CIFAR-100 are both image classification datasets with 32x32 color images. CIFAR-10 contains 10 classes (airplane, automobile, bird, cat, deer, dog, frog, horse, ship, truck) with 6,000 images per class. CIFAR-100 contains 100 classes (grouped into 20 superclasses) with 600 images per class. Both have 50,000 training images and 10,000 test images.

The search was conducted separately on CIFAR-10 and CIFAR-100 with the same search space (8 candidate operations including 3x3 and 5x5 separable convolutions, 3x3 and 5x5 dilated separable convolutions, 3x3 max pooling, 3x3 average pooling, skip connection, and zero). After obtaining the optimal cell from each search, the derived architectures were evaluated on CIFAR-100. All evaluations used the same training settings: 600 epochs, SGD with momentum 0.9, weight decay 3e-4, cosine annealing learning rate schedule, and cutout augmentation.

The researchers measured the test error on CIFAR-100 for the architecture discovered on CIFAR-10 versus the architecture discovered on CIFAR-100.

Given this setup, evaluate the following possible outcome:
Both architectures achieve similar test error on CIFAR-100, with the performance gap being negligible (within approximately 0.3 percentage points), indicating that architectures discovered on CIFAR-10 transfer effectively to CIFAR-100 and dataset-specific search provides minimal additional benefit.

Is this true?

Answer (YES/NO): NO